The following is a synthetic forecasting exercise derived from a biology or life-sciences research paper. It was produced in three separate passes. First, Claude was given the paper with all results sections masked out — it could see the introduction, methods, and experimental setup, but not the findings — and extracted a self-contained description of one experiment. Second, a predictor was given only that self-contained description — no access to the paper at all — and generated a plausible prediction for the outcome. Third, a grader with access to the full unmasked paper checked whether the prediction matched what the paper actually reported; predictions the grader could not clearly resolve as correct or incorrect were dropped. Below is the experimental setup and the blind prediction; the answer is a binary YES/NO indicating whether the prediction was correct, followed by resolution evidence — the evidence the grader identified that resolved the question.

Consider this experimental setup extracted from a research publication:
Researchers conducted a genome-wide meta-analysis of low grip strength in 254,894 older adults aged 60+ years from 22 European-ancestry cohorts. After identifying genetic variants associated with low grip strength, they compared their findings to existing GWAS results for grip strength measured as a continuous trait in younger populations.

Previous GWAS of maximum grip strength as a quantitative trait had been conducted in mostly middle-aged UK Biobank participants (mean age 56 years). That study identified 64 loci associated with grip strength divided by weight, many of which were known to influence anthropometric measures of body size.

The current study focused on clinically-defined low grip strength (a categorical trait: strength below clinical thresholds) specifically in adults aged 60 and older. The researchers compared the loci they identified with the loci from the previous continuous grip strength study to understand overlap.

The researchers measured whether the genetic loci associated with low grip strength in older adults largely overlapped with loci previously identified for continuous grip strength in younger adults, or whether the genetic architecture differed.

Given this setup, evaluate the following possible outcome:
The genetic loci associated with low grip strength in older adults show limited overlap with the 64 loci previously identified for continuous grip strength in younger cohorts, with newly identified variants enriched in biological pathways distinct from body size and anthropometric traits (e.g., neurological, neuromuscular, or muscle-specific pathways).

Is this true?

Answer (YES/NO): NO